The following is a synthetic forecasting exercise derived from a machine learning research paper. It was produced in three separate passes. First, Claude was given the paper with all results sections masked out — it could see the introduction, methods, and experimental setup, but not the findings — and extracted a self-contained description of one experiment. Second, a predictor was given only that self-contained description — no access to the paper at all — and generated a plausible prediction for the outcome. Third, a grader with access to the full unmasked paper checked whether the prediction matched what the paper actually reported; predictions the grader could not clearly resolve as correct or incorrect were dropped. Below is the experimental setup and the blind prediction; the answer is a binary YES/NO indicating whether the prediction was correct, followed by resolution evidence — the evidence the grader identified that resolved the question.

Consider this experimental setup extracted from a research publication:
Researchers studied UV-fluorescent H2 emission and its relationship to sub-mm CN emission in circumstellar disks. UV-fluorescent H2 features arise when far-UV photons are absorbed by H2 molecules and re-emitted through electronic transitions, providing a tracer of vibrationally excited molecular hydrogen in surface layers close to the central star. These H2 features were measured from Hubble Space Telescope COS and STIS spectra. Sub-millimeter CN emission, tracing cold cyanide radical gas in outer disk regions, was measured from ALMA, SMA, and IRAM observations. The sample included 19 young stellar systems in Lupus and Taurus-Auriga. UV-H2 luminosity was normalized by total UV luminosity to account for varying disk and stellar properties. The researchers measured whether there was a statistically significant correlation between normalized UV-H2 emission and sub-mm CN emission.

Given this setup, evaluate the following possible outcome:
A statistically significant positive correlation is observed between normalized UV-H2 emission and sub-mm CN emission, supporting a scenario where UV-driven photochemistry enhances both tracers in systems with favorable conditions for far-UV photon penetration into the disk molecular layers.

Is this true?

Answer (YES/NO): NO